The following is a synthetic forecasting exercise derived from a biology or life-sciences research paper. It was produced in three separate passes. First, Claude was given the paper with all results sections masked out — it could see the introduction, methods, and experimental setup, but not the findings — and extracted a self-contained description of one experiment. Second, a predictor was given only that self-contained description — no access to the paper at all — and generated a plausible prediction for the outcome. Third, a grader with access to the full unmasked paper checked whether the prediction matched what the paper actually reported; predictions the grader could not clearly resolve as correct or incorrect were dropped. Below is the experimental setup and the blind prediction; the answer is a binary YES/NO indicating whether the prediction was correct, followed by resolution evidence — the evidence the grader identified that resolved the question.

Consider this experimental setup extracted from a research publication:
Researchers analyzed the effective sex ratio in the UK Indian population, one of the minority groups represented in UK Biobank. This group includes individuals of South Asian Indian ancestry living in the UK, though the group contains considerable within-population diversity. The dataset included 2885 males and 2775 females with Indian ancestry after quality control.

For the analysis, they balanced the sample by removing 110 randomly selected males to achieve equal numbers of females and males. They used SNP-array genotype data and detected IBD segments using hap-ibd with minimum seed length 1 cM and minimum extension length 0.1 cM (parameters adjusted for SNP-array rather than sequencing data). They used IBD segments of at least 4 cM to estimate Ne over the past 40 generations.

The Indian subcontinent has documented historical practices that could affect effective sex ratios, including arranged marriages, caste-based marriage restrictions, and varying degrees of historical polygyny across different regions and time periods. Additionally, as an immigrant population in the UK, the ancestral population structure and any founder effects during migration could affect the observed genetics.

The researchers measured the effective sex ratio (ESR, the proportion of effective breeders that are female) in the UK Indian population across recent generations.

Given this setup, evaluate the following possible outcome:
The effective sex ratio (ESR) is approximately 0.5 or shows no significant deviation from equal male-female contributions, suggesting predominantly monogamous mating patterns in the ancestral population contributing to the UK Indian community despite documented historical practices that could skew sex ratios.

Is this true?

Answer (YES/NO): YES